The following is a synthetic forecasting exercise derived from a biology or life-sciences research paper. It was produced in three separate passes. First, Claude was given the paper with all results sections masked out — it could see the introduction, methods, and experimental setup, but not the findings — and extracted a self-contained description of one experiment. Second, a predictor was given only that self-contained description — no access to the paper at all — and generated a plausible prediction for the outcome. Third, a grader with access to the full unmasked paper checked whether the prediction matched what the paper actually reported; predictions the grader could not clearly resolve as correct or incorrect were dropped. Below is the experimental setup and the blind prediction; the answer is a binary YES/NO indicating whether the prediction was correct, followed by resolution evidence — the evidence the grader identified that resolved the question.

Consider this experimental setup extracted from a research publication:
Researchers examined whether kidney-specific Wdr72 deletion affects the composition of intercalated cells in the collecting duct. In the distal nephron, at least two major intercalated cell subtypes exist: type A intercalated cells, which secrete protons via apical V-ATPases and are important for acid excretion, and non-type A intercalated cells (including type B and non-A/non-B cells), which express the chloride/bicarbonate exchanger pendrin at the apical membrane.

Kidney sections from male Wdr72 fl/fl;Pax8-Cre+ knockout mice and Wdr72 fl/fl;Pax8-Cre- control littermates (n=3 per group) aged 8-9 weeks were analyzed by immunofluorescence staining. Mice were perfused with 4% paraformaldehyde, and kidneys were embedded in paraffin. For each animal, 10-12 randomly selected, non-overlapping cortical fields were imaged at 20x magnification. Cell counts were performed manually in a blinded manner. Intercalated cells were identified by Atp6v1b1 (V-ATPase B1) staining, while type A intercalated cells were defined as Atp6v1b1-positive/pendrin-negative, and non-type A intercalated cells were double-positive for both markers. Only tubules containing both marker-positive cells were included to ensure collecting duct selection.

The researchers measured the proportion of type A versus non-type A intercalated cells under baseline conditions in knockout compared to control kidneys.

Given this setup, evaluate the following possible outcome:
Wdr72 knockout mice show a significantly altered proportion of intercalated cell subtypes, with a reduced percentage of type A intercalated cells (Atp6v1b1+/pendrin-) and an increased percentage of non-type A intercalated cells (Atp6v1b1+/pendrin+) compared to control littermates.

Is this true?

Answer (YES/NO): NO